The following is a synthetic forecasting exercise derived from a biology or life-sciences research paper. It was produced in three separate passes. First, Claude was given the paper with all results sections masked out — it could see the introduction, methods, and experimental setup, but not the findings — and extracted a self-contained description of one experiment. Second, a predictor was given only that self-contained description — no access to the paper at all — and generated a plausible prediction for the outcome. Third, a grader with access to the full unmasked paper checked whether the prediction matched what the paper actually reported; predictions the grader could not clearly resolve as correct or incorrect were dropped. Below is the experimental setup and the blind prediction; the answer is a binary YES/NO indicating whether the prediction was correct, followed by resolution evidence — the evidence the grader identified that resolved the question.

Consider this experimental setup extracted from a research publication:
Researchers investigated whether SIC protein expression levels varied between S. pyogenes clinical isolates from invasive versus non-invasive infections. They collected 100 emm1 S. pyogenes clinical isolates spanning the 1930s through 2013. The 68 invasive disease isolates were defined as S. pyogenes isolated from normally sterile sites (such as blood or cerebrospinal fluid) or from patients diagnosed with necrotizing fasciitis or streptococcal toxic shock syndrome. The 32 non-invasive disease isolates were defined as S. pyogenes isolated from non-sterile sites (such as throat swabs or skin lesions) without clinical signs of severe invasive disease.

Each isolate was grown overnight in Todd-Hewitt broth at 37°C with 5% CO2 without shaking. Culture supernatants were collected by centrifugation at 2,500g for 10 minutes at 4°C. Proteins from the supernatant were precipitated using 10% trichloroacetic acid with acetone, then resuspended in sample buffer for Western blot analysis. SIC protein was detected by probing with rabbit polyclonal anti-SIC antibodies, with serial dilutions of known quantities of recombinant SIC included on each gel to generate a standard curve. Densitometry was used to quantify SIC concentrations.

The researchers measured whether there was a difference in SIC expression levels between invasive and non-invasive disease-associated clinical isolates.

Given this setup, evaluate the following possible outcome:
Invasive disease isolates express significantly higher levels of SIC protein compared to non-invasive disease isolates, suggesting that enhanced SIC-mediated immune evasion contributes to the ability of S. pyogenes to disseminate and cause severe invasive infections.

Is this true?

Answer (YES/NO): NO